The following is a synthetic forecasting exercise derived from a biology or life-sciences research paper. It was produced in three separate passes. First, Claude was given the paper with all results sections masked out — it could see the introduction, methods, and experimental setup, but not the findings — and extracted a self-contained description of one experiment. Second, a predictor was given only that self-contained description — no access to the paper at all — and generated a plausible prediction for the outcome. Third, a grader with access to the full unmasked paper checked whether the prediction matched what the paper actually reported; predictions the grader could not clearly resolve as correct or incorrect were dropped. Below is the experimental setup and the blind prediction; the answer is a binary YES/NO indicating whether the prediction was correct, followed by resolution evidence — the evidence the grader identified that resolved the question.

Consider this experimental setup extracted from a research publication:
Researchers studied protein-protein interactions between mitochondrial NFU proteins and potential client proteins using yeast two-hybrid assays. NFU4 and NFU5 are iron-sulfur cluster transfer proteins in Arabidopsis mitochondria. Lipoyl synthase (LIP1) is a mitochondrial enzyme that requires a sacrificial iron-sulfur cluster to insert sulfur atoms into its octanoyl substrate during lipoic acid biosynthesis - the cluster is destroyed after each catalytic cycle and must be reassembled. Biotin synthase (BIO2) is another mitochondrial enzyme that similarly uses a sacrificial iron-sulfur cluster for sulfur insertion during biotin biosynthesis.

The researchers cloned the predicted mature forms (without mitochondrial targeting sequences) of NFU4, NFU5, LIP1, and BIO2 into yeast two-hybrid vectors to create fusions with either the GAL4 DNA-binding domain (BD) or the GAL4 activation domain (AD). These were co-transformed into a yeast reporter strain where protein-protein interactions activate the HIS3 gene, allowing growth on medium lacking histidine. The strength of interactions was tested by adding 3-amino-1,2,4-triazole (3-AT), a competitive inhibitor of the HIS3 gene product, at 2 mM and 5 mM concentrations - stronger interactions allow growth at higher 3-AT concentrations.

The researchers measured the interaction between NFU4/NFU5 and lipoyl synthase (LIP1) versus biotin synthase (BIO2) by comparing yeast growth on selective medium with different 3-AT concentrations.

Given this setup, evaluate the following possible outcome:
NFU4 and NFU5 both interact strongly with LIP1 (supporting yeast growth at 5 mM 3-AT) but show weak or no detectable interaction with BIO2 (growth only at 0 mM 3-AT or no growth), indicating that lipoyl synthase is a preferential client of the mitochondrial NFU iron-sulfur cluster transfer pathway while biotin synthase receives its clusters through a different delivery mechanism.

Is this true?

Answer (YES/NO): YES